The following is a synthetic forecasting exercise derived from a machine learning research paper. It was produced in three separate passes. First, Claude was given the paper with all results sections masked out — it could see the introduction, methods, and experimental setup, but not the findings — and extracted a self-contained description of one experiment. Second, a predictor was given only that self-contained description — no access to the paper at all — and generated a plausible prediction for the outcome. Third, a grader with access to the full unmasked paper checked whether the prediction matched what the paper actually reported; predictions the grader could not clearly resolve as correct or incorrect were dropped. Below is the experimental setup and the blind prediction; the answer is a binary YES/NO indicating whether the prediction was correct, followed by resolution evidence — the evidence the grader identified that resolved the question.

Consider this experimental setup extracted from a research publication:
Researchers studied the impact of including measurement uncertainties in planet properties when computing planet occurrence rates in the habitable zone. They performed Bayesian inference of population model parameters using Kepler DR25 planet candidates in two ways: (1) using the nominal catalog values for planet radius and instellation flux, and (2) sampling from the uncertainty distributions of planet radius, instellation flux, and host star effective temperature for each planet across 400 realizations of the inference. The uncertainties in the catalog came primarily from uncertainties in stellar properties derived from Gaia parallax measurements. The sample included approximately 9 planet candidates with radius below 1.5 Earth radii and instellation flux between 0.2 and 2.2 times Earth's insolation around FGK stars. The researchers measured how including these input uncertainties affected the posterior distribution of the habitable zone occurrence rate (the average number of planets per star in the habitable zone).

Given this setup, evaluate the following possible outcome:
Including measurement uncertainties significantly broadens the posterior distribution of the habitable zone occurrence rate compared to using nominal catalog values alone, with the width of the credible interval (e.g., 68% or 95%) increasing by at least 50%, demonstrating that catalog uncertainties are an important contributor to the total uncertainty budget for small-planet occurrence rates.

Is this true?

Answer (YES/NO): NO